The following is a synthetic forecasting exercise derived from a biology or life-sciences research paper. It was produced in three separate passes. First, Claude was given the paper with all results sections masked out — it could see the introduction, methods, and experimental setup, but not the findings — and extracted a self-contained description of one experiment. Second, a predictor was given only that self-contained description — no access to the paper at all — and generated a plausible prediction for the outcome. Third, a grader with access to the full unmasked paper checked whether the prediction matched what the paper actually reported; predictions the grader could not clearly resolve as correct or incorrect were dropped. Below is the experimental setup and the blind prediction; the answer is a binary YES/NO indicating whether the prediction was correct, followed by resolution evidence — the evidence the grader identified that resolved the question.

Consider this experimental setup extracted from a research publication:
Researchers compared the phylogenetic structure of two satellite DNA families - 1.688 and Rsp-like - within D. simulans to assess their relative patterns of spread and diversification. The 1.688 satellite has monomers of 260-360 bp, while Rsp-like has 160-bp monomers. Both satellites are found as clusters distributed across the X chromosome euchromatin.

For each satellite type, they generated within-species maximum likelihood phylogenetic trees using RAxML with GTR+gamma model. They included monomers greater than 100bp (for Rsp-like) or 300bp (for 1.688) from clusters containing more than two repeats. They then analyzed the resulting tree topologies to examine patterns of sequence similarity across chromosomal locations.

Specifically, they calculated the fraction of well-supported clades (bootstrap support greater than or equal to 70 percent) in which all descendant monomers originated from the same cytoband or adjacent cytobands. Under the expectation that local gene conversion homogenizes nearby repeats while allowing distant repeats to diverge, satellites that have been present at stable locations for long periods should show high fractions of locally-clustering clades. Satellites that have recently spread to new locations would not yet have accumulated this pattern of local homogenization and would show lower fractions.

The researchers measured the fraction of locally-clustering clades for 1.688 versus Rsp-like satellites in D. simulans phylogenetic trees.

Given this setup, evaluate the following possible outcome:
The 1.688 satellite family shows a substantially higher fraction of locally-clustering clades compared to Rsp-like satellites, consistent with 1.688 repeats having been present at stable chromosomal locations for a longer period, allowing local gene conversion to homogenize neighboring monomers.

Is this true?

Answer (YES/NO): YES